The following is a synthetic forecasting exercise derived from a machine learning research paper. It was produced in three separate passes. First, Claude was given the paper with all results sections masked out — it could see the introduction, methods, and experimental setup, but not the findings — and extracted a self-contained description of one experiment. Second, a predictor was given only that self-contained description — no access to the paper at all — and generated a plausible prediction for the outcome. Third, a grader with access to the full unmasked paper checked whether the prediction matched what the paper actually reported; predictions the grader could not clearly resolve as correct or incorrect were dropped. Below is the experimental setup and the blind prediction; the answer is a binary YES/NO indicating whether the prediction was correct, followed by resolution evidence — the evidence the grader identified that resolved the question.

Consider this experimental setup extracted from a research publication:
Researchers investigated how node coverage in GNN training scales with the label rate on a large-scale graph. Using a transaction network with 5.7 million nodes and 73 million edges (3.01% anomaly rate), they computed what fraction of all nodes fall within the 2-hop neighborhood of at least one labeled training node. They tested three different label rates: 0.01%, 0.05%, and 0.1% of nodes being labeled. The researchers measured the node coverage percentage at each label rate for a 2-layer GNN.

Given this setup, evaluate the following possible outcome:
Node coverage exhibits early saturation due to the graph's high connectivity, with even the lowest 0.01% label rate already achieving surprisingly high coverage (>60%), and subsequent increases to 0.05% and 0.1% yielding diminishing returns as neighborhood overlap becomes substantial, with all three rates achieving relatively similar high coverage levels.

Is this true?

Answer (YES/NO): NO